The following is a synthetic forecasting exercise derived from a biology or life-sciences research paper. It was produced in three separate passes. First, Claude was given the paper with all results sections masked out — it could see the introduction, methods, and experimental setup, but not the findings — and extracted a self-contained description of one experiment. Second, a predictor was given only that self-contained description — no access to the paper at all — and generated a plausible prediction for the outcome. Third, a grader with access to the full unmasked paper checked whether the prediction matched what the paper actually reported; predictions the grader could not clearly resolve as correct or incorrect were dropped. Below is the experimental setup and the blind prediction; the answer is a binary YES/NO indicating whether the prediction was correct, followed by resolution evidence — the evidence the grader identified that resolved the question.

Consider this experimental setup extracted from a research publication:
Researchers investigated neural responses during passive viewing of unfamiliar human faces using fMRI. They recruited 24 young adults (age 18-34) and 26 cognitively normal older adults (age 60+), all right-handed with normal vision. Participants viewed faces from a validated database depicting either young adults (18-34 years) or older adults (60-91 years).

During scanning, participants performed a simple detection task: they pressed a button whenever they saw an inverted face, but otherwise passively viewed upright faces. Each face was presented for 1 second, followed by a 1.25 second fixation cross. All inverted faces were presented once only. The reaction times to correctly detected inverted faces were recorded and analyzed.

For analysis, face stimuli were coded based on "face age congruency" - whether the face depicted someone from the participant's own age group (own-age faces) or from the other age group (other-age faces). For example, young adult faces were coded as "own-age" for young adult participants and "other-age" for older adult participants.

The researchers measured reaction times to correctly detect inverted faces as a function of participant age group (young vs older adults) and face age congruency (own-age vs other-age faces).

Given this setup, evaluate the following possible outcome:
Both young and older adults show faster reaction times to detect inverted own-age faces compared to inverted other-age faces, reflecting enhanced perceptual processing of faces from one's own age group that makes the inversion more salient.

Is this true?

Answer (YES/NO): NO